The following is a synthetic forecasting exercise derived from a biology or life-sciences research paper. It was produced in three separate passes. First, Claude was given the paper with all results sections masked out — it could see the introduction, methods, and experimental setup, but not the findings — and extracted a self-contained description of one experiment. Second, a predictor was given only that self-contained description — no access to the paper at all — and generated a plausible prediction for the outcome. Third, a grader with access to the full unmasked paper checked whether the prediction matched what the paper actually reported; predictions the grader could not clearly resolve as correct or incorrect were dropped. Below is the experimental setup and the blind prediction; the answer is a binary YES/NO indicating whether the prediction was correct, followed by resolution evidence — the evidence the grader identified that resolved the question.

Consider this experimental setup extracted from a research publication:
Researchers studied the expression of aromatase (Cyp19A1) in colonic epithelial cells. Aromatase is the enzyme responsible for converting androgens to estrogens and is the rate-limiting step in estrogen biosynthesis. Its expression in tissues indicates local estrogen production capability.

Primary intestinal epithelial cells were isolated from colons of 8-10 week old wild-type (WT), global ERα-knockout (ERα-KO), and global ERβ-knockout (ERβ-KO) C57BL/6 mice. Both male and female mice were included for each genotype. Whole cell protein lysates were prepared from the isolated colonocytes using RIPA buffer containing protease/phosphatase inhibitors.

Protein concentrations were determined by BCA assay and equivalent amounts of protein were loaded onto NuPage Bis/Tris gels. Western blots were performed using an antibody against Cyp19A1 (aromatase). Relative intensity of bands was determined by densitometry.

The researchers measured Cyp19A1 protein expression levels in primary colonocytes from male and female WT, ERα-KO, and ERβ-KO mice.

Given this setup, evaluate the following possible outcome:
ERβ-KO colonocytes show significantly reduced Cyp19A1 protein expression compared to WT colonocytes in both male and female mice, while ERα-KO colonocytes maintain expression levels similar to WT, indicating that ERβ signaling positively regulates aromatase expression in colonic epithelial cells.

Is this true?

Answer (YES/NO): NO